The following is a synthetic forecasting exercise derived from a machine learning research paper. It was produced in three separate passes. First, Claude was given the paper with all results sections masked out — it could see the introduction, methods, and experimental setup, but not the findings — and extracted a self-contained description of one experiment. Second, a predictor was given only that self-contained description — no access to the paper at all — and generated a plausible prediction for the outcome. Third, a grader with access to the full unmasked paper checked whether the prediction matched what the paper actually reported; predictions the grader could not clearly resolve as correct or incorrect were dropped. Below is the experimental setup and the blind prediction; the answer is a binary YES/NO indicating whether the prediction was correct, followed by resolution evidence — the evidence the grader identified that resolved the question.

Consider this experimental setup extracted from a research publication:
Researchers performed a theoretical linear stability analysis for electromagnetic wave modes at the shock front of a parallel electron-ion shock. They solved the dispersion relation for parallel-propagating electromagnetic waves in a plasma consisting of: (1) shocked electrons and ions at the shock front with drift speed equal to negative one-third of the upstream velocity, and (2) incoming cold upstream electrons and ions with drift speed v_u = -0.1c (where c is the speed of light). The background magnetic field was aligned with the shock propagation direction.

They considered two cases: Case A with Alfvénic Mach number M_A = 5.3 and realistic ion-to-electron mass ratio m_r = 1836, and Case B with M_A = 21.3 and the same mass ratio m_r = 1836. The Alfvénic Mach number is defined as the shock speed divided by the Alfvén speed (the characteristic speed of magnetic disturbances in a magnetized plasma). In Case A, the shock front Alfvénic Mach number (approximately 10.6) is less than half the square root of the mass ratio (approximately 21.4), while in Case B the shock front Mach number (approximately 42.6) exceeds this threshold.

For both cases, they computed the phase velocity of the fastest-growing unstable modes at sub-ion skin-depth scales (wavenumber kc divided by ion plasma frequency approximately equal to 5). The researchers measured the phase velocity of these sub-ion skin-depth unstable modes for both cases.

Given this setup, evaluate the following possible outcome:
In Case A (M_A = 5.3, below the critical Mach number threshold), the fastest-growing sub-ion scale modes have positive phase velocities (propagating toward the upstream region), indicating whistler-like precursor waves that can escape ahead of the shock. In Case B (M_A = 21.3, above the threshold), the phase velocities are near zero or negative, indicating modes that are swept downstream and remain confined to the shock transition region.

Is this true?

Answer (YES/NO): NO